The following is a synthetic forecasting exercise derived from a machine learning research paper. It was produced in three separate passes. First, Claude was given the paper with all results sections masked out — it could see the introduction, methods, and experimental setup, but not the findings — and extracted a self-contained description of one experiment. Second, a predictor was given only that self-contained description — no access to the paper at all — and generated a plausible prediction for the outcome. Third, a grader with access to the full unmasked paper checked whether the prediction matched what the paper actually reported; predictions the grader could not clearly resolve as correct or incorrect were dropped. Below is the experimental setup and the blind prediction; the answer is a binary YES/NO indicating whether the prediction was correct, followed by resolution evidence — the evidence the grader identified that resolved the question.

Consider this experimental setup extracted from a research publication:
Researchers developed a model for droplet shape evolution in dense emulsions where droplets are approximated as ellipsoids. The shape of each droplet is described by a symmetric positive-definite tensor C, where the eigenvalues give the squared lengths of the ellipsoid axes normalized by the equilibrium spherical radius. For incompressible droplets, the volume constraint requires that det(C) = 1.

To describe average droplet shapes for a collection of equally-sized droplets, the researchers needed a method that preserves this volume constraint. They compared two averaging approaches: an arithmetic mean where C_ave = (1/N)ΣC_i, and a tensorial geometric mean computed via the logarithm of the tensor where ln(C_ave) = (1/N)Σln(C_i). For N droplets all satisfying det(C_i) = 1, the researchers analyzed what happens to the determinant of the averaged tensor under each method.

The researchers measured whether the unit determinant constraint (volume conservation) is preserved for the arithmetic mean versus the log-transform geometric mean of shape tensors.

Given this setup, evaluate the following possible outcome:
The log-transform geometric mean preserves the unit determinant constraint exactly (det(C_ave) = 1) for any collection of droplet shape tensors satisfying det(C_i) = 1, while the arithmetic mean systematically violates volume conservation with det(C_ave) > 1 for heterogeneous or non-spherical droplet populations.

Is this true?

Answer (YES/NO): NO